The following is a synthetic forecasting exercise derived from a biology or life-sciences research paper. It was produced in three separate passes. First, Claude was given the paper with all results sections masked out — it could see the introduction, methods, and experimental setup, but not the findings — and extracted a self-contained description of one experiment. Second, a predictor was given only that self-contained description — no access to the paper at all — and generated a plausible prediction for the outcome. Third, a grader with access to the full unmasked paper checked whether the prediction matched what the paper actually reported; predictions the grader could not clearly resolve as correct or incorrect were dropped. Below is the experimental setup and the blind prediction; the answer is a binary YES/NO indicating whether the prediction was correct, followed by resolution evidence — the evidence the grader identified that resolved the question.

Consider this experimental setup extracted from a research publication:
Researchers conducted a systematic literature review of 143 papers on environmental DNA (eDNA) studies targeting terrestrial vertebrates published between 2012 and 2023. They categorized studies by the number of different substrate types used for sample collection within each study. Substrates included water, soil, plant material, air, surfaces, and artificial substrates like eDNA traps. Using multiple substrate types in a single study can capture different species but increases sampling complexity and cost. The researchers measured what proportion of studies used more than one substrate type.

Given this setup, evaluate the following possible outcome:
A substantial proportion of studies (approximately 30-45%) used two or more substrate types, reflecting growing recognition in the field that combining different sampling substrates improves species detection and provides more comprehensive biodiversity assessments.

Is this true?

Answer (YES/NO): NO